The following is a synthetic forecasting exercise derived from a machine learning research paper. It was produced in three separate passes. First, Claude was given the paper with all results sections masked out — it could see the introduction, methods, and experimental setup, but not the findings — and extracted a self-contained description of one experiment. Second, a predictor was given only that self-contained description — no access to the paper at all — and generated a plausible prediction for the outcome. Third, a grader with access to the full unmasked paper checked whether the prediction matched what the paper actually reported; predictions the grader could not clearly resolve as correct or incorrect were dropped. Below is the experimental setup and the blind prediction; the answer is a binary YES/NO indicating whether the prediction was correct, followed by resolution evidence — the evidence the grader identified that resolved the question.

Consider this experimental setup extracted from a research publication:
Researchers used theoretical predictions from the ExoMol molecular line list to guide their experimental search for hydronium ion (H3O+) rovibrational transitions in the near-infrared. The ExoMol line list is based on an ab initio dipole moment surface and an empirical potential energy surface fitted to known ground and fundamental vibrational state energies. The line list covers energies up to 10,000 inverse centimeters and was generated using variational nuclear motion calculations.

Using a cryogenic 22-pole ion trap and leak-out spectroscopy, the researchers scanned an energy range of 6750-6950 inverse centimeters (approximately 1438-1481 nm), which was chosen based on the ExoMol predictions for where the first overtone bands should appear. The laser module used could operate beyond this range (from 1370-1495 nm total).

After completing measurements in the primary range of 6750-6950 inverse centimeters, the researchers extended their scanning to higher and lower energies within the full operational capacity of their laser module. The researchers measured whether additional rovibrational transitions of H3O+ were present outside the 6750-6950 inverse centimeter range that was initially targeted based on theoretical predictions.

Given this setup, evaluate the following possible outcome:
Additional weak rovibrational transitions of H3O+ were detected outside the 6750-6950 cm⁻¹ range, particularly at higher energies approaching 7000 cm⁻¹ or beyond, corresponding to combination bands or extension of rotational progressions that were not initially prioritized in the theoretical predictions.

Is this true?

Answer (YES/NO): NO